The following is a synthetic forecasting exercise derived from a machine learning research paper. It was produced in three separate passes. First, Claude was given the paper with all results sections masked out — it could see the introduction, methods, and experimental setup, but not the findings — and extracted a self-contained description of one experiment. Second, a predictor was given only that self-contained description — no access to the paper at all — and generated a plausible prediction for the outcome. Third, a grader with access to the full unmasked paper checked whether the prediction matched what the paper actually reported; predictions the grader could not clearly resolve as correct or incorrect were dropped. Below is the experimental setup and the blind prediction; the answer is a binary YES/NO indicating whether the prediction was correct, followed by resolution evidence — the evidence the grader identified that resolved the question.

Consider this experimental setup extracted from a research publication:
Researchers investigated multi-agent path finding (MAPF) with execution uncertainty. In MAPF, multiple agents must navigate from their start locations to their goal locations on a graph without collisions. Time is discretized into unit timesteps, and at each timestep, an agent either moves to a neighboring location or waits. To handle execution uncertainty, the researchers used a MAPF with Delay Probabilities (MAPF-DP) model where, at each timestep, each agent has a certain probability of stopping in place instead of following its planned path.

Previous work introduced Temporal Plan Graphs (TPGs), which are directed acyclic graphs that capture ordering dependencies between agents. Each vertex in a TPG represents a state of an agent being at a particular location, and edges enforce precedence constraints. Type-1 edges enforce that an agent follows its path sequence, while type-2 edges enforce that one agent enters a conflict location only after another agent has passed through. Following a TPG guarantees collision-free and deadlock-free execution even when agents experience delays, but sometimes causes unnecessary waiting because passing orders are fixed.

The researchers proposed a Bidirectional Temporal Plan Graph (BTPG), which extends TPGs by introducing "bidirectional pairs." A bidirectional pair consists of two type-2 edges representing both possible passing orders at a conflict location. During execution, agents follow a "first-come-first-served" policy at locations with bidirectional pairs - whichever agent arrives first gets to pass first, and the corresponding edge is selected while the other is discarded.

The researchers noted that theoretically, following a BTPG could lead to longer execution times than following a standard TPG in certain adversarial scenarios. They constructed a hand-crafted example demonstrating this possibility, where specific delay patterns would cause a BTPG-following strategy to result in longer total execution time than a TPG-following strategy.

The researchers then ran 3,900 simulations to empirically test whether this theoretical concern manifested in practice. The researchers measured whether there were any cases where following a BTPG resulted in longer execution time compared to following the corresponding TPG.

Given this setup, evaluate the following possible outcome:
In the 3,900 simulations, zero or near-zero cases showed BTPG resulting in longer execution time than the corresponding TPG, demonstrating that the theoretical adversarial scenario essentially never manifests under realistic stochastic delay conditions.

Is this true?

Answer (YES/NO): YES